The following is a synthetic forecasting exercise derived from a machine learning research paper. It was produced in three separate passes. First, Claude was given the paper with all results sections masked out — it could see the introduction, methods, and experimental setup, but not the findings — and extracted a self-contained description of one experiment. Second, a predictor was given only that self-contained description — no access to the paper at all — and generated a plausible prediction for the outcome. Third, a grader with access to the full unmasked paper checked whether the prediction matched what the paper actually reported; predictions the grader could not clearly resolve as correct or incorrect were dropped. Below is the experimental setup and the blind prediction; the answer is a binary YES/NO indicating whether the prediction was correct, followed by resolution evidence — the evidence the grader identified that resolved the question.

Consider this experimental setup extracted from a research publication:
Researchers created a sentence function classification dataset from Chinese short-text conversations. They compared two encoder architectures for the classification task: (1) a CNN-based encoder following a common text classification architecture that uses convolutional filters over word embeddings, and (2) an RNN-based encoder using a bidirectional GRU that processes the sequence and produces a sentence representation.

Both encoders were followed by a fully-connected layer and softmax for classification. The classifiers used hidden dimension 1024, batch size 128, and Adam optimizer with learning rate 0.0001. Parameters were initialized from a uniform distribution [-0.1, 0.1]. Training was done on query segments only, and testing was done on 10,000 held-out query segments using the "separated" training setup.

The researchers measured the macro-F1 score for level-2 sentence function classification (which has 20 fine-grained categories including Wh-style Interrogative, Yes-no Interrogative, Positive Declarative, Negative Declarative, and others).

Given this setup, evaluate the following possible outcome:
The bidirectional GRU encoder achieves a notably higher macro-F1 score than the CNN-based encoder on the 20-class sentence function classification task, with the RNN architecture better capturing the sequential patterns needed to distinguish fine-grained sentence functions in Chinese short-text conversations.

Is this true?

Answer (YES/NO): YES